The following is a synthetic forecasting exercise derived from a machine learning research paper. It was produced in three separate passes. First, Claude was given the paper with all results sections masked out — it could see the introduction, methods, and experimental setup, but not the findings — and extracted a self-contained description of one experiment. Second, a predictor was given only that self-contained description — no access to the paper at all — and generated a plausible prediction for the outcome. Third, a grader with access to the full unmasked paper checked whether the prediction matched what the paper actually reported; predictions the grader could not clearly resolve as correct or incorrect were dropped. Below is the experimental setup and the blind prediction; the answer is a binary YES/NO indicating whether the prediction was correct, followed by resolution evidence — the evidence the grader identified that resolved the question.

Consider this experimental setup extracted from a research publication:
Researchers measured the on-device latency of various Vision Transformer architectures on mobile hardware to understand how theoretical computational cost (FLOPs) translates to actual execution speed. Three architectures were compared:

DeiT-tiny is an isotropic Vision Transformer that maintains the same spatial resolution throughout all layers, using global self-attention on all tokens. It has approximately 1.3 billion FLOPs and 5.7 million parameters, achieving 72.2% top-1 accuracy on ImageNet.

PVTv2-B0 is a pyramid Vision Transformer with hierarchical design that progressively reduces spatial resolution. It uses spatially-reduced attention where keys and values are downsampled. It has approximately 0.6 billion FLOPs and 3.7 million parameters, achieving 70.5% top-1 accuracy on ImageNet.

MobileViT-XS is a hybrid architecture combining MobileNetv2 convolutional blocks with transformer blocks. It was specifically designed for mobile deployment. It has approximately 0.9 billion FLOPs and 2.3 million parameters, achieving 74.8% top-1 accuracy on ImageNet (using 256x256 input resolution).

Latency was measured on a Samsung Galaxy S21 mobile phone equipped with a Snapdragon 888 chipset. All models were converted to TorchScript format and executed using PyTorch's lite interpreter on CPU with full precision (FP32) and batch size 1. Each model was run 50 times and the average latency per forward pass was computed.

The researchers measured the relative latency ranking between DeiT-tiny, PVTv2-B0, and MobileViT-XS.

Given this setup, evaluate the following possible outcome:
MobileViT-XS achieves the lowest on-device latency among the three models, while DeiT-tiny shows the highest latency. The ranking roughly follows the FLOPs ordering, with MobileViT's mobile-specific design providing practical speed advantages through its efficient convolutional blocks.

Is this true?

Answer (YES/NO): NO